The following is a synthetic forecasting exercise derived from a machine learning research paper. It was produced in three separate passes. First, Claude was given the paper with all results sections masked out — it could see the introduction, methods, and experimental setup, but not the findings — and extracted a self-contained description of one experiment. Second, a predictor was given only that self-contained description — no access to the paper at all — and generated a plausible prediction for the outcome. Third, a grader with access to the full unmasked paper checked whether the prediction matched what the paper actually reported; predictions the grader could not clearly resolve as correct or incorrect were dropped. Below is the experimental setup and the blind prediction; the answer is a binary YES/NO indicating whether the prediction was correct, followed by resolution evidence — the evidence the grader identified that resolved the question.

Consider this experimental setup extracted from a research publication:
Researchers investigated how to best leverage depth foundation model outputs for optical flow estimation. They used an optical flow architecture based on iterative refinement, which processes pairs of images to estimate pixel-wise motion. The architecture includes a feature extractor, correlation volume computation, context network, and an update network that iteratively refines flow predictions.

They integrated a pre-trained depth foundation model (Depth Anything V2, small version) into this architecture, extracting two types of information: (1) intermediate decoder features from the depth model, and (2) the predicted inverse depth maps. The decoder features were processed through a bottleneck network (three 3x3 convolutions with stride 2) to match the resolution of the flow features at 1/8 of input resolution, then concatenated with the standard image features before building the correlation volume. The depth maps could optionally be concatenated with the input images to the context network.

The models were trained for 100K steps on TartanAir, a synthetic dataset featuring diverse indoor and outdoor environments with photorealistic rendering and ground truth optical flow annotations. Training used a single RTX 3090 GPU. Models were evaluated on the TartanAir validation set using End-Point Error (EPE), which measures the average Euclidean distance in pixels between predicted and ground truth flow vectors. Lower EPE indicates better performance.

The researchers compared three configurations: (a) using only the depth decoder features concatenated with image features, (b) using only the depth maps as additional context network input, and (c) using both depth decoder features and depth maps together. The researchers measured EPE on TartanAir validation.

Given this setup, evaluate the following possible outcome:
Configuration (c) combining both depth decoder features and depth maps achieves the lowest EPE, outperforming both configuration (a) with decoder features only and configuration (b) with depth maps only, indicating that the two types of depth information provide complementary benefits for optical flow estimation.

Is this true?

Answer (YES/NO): YES